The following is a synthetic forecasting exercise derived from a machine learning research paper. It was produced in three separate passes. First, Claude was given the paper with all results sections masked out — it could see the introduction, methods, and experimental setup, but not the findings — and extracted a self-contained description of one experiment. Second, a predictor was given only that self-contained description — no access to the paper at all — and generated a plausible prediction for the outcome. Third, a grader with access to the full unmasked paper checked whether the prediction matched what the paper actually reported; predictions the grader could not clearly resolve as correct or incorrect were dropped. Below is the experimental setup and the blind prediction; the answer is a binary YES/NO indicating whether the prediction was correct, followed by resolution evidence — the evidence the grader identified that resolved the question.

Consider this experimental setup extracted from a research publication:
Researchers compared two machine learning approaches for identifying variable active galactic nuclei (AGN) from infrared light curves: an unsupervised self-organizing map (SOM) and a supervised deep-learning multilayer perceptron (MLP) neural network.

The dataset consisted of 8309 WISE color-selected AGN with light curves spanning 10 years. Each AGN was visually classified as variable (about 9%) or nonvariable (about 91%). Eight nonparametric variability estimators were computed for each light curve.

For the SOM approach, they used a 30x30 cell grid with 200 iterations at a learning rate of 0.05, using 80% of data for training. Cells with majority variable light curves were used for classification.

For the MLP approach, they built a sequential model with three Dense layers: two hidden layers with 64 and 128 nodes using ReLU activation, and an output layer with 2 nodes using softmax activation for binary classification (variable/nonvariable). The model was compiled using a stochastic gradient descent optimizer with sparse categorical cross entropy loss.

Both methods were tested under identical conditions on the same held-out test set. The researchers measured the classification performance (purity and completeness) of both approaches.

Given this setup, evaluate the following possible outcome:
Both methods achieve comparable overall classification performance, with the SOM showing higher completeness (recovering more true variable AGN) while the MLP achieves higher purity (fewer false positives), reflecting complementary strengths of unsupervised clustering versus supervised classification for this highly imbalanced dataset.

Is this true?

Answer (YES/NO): NO